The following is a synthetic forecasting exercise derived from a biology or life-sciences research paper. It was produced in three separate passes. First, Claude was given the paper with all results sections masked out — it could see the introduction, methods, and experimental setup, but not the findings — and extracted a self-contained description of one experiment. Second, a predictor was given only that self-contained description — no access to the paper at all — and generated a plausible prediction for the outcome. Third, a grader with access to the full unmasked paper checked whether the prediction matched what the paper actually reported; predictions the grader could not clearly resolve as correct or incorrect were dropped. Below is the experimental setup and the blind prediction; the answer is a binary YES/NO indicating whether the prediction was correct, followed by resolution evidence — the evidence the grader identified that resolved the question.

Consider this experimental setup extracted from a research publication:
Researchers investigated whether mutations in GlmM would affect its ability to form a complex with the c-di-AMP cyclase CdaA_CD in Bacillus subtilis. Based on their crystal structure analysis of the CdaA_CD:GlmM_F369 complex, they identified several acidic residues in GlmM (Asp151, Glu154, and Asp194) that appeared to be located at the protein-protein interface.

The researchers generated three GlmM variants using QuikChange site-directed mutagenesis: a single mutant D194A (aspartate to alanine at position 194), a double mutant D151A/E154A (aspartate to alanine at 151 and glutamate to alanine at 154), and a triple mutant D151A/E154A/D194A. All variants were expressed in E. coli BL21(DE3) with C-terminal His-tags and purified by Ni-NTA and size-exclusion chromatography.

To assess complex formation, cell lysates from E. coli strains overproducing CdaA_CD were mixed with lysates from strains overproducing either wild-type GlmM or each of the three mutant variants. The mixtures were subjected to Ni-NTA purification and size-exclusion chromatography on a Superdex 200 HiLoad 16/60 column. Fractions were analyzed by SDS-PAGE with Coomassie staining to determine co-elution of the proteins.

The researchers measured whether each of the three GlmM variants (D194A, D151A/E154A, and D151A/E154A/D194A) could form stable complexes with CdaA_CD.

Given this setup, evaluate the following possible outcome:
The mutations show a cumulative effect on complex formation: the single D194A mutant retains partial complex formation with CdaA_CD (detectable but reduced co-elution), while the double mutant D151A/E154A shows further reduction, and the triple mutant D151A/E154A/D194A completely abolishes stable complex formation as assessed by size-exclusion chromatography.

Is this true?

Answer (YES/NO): NO